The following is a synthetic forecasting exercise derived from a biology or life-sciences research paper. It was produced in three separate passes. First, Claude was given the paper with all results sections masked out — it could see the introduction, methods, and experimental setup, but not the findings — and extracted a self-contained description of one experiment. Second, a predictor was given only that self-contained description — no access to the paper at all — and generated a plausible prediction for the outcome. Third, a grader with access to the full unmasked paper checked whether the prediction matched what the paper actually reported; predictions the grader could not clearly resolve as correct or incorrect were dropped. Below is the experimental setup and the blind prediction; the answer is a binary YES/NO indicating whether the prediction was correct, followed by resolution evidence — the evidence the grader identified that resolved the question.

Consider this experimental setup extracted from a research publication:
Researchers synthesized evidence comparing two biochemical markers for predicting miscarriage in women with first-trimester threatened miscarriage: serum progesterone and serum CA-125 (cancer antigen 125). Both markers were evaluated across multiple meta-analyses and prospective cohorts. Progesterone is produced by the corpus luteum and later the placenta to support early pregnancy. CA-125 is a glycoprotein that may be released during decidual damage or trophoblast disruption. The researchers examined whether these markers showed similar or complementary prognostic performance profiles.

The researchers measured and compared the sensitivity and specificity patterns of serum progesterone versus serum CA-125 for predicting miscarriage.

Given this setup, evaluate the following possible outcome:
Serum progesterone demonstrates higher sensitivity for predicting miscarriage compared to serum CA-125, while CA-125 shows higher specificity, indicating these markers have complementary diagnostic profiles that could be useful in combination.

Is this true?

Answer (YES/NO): NO